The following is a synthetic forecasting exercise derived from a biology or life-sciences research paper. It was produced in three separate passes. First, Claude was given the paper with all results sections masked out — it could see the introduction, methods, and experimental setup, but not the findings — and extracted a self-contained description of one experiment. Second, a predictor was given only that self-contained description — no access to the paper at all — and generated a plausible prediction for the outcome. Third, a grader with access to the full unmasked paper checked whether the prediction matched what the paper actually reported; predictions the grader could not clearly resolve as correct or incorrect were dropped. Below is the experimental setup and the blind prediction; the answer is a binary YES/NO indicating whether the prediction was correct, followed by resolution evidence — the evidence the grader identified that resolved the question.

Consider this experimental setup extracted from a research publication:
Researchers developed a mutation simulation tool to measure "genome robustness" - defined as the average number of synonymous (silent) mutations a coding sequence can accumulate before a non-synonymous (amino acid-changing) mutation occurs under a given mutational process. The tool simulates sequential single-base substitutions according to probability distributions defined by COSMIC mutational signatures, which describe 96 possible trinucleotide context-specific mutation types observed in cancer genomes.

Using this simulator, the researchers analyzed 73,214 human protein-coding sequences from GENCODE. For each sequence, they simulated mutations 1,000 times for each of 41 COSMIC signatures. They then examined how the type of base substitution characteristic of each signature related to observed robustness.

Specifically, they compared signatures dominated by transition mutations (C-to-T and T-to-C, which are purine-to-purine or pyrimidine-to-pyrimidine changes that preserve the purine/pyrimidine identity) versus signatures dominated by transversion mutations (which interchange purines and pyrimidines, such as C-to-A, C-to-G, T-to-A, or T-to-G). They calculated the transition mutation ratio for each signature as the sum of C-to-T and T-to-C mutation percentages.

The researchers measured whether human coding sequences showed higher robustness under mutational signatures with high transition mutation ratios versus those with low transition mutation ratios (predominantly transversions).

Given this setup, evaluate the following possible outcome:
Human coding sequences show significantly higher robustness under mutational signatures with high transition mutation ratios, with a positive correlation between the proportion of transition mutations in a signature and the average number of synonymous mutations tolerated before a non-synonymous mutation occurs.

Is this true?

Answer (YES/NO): YES